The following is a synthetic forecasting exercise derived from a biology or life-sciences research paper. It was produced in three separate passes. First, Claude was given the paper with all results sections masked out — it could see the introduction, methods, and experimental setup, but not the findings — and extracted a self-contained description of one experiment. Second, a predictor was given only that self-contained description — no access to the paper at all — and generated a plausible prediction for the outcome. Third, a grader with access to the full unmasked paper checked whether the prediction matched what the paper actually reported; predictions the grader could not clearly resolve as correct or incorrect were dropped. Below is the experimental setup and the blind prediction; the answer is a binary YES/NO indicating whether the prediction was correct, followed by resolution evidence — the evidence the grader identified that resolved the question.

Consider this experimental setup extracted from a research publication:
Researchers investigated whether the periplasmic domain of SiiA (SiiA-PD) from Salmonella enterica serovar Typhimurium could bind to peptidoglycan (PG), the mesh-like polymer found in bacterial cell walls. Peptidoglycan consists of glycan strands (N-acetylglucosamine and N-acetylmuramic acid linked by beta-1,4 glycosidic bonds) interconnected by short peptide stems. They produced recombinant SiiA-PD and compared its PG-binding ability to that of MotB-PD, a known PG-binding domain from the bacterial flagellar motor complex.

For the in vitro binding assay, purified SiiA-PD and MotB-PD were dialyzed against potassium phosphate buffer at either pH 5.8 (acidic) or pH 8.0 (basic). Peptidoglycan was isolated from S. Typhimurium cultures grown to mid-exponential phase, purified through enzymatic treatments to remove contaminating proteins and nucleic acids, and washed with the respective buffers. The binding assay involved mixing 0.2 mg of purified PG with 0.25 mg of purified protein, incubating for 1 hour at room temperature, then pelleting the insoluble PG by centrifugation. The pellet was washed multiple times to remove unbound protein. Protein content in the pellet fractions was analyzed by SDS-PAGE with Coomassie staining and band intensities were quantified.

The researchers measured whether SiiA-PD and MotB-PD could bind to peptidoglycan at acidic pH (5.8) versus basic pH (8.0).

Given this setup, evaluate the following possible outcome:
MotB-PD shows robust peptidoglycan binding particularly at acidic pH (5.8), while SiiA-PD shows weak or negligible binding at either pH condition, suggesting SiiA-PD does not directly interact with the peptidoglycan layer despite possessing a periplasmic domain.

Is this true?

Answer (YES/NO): NO